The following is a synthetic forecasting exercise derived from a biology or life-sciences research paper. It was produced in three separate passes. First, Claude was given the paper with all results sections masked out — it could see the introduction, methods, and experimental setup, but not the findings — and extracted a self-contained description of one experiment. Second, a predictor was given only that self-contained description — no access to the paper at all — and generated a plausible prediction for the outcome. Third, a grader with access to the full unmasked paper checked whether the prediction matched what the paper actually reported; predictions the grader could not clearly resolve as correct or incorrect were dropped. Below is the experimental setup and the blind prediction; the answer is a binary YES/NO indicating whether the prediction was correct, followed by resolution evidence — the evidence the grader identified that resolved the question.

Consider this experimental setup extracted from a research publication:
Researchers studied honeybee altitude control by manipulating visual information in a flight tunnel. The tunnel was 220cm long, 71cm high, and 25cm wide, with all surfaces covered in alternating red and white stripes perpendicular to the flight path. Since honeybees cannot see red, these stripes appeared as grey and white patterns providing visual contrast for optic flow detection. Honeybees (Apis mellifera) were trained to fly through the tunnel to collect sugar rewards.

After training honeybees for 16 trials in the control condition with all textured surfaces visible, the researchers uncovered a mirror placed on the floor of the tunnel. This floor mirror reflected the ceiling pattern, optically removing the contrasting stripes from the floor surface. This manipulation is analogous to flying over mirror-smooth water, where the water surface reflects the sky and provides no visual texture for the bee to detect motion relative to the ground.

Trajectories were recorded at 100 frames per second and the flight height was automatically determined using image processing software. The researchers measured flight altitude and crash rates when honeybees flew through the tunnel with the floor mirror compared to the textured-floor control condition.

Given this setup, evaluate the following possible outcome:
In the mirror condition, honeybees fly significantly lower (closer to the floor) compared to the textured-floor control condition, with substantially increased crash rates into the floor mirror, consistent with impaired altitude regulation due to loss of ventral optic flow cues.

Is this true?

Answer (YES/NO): YES